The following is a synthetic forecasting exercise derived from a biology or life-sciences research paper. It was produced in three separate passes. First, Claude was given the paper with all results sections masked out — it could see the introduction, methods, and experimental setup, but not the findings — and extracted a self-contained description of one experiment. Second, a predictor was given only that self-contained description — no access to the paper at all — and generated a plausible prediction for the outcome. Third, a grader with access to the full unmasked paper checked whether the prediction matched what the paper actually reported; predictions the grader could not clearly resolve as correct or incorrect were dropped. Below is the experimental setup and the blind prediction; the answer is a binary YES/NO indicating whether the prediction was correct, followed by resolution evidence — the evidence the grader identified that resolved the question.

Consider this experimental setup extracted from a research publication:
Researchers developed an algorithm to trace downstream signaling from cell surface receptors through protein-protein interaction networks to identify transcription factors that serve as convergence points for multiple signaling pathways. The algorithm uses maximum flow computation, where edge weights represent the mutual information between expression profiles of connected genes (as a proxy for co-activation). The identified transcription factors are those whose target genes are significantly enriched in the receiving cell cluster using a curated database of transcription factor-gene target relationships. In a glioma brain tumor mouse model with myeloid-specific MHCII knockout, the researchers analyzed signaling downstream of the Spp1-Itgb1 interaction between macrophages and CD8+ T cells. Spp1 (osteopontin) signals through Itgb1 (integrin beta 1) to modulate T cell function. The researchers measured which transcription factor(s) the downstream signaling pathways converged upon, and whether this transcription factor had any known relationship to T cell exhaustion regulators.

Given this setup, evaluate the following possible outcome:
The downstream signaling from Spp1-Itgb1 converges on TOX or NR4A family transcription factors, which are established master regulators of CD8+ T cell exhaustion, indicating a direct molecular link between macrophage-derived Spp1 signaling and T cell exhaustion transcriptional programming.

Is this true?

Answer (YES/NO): NO